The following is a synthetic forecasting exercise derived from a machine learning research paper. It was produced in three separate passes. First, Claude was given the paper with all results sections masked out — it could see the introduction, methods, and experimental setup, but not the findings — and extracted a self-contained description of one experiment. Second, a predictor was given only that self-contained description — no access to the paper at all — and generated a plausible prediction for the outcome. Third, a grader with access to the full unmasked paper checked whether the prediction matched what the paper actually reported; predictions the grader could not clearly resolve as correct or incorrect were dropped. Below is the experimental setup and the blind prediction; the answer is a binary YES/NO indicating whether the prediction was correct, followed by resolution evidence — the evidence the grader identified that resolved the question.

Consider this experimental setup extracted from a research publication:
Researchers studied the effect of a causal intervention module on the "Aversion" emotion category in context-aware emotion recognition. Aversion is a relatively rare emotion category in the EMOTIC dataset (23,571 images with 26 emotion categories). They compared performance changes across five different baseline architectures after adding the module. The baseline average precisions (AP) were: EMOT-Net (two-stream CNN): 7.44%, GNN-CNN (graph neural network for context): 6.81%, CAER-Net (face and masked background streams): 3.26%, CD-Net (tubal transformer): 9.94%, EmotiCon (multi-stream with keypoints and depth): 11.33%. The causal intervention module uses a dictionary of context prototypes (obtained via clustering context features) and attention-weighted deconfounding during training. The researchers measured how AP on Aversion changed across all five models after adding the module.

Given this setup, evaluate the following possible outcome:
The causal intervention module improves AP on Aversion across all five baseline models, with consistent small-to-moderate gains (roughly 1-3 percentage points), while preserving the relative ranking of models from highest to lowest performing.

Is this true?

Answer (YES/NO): NO